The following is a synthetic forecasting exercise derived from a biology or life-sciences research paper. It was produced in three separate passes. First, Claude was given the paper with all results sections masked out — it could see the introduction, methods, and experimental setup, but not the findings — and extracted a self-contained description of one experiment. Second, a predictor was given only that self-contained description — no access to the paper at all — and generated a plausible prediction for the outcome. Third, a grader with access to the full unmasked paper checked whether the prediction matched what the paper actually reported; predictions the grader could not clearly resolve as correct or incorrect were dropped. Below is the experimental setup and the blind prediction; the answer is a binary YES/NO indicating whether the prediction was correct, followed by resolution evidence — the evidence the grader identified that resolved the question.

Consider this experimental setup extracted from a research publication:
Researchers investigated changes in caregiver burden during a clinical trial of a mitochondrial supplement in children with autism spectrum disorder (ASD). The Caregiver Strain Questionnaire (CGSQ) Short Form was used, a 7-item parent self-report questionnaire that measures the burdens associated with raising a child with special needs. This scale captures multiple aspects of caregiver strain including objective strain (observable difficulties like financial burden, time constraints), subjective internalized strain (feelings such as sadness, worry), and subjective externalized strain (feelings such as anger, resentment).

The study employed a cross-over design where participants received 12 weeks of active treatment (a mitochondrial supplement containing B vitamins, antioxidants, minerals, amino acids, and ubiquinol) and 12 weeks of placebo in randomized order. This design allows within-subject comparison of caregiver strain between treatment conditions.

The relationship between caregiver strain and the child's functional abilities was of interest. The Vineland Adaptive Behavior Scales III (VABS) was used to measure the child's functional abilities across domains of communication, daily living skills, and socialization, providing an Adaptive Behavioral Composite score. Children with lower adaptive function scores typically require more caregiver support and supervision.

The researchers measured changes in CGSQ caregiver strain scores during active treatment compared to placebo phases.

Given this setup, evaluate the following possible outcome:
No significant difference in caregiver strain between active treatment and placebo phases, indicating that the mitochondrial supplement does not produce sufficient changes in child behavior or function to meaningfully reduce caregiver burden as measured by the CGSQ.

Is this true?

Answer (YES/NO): NO